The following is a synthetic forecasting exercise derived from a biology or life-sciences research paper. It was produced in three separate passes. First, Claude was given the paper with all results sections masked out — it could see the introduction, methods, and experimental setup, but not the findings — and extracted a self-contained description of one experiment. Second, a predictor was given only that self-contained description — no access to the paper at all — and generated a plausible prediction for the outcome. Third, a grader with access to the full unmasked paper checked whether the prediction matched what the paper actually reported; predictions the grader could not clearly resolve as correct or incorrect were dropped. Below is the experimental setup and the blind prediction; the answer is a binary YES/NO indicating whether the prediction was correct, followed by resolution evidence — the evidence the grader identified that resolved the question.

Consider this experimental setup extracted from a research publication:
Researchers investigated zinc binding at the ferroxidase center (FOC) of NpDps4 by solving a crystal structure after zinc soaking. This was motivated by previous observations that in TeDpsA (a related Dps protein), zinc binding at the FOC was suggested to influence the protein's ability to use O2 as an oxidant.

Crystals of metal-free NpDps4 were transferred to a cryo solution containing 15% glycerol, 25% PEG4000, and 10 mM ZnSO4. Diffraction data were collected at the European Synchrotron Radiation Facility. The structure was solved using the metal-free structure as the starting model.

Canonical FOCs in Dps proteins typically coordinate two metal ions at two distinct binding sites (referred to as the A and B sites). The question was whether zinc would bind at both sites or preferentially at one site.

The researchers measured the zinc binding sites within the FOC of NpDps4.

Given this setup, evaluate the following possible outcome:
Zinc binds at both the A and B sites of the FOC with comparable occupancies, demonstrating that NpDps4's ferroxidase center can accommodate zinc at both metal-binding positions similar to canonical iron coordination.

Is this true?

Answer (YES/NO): NO